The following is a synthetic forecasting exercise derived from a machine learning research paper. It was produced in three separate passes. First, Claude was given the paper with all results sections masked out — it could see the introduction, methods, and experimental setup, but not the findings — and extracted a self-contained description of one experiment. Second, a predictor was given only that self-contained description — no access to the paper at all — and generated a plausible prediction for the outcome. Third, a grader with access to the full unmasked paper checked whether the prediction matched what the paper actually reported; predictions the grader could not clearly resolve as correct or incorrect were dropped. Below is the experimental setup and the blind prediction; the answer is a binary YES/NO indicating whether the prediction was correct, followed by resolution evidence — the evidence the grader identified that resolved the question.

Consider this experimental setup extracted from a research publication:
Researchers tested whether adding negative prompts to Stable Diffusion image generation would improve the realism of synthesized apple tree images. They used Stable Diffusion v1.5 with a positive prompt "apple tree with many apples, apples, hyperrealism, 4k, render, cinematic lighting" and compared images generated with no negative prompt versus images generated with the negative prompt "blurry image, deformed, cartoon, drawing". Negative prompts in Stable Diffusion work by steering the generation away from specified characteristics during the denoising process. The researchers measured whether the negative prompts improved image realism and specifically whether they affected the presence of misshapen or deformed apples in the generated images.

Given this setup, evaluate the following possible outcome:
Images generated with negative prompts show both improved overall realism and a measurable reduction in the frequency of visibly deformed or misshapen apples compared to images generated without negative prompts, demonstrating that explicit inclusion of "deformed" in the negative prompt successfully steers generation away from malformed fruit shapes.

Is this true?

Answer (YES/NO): YES